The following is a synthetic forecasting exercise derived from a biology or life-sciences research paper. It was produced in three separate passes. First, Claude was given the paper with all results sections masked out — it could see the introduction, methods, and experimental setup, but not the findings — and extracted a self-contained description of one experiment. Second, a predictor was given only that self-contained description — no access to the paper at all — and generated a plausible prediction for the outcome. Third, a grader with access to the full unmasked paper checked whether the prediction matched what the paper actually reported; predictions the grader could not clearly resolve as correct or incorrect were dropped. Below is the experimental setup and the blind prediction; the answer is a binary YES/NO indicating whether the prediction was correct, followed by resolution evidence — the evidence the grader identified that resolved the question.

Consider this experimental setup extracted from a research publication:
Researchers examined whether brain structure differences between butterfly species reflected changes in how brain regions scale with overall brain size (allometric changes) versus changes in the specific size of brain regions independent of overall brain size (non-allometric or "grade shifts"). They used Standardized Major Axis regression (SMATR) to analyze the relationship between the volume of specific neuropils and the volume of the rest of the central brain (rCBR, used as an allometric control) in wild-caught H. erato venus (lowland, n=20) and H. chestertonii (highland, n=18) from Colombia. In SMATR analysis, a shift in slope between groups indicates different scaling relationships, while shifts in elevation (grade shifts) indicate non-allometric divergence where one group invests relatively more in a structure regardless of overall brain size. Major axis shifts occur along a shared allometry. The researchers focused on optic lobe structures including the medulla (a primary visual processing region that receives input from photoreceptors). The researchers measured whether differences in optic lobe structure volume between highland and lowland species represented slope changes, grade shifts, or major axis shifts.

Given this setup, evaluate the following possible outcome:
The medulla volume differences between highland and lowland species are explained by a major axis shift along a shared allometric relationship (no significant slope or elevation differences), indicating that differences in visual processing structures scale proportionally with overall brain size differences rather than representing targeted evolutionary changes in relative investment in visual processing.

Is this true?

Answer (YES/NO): NO